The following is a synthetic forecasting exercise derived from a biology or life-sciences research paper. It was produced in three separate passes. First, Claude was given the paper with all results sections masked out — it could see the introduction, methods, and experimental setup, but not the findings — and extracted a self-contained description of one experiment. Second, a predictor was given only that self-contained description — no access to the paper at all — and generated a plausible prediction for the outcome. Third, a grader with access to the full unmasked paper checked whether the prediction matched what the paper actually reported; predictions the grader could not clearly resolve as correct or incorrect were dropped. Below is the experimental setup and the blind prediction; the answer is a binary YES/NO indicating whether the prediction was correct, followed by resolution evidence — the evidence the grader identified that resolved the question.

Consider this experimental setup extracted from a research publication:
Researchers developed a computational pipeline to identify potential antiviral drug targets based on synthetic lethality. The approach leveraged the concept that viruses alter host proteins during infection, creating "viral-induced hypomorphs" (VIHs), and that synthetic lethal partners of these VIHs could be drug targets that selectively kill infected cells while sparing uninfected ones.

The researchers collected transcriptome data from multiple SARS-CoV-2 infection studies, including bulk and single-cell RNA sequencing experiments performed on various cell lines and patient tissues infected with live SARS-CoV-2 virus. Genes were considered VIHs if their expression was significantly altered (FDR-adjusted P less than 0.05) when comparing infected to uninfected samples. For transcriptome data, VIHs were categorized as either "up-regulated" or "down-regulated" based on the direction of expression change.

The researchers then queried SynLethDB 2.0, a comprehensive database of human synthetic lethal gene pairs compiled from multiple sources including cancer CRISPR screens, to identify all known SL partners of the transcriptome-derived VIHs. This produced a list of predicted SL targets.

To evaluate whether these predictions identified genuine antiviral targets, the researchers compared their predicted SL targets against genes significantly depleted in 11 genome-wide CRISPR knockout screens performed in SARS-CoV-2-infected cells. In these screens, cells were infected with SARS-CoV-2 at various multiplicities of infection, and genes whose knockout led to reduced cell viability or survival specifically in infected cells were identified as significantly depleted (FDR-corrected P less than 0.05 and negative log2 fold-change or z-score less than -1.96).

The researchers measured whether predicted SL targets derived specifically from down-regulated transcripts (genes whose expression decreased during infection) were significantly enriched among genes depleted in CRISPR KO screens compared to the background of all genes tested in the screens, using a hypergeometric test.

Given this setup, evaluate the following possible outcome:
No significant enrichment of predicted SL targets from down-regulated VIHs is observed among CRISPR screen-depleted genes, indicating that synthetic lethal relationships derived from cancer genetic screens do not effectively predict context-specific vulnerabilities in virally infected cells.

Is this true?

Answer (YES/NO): NO